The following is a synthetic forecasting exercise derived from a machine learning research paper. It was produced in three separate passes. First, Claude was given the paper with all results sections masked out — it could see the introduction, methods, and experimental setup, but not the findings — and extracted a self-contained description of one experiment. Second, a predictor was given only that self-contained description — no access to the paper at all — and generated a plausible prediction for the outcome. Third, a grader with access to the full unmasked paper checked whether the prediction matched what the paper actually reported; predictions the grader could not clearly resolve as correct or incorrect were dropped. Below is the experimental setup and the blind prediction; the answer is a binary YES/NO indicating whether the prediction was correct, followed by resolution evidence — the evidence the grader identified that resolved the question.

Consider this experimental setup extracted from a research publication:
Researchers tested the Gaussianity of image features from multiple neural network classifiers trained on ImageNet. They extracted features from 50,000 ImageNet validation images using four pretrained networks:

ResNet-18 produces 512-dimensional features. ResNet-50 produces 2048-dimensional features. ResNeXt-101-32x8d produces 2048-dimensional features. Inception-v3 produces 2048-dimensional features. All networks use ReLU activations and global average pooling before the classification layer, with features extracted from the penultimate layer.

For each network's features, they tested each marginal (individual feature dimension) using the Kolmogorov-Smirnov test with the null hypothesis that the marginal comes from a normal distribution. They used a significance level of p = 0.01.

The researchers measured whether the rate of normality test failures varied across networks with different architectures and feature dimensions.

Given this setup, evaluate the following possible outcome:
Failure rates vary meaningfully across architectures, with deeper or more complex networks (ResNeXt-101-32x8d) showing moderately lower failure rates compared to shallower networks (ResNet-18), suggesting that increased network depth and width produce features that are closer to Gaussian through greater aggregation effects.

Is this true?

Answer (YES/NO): NO